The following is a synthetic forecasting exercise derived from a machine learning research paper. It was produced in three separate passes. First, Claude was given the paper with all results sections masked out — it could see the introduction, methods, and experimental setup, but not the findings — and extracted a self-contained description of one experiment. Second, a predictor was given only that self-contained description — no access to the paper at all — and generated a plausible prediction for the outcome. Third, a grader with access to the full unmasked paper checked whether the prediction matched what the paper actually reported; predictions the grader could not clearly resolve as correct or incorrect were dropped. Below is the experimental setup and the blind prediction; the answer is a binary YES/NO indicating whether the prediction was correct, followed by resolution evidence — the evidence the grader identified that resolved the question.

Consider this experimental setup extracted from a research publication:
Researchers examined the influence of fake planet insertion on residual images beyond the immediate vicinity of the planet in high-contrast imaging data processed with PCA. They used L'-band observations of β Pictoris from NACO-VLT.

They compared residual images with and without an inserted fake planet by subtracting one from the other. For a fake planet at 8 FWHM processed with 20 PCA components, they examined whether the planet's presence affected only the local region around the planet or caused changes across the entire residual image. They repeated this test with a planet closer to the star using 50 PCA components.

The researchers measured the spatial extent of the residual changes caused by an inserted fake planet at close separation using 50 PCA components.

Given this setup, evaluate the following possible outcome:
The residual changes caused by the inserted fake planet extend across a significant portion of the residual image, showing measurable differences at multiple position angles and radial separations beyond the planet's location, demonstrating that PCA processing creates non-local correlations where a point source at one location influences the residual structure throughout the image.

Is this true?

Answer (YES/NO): YES